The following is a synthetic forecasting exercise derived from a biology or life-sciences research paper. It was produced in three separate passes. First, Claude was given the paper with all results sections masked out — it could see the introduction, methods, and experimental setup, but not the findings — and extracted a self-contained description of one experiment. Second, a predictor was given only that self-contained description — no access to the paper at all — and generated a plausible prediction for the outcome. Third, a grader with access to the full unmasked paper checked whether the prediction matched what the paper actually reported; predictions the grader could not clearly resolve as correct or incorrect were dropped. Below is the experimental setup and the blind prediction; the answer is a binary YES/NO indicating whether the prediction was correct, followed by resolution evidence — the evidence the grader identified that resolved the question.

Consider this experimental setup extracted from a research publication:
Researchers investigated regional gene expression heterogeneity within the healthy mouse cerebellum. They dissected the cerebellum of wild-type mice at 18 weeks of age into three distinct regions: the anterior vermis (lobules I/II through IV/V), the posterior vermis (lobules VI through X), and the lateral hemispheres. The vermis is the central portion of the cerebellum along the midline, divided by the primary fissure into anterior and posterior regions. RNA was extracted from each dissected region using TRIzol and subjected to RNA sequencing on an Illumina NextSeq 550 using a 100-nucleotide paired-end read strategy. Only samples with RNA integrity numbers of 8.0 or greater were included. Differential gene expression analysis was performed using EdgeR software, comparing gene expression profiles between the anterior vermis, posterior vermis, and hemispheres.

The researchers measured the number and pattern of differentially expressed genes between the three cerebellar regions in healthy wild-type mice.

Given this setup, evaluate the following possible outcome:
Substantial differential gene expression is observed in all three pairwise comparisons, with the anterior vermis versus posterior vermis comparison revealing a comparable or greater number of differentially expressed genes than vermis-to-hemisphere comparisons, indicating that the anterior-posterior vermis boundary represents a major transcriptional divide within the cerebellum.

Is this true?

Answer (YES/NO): YES